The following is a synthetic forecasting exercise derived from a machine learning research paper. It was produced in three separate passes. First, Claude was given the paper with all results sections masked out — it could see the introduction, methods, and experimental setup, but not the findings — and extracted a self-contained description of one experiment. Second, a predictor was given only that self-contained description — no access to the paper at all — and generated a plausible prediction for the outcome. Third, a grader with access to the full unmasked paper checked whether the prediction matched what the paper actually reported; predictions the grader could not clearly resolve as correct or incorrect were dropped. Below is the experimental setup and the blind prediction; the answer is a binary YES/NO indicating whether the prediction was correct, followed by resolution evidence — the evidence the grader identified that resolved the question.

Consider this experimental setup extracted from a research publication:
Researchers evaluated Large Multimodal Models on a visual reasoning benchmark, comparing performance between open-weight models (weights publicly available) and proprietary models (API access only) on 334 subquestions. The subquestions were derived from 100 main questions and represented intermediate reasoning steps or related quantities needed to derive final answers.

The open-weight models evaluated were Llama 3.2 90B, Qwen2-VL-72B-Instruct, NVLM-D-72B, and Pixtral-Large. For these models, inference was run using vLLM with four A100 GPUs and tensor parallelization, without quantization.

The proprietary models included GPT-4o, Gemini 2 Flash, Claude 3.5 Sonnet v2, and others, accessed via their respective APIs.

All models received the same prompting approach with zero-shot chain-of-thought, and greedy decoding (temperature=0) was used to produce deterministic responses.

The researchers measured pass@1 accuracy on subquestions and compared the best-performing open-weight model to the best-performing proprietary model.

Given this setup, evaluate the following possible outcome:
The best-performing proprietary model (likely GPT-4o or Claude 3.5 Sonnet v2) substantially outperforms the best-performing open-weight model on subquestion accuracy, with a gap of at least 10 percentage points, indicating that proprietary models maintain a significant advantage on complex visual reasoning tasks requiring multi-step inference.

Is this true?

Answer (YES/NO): NO